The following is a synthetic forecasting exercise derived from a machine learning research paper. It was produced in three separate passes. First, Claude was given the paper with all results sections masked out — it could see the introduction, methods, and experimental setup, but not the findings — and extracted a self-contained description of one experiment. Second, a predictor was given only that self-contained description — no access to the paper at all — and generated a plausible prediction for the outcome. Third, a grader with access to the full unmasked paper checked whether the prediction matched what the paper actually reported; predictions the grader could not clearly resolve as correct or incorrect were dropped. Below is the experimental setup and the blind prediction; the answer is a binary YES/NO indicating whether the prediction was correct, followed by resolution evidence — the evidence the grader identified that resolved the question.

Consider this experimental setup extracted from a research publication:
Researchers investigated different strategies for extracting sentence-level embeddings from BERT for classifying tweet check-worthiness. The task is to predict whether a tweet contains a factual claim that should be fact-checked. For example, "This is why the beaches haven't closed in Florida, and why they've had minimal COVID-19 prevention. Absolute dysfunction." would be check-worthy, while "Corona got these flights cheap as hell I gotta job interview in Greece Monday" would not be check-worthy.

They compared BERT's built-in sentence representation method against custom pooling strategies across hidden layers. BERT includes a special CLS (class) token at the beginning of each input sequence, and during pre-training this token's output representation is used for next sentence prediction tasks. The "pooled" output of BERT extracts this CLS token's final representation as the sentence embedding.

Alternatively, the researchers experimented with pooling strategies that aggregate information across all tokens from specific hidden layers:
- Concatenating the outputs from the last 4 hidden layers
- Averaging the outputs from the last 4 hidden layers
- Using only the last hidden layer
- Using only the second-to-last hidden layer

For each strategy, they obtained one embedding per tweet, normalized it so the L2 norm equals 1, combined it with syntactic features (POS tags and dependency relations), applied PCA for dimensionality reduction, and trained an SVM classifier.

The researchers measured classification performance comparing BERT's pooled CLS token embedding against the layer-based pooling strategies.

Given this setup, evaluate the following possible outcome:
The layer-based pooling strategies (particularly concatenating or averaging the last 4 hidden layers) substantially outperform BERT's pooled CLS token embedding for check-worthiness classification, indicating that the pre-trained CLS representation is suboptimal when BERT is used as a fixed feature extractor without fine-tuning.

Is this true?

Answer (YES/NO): YES